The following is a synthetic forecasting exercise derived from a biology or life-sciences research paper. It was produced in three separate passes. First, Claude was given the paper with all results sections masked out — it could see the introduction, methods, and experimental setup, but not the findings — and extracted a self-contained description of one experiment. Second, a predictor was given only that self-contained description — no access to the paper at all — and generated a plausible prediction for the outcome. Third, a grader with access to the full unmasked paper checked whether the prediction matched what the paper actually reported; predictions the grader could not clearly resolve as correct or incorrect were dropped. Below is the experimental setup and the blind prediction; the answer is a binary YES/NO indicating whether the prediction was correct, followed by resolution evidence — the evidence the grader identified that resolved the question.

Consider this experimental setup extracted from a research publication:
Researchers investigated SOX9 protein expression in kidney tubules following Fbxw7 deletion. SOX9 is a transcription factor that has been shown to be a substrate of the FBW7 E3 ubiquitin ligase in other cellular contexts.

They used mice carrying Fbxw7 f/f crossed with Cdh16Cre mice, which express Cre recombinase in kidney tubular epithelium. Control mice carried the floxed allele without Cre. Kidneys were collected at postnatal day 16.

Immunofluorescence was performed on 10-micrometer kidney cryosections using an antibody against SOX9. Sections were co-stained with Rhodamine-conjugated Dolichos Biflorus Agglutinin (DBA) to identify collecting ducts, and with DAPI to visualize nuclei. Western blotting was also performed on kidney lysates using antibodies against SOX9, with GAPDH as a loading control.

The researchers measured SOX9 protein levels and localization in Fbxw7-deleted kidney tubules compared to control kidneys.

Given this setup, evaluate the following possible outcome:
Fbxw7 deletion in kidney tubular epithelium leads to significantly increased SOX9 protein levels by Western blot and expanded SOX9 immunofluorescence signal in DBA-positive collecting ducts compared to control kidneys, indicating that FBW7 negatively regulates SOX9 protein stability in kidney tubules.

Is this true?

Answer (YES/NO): YES